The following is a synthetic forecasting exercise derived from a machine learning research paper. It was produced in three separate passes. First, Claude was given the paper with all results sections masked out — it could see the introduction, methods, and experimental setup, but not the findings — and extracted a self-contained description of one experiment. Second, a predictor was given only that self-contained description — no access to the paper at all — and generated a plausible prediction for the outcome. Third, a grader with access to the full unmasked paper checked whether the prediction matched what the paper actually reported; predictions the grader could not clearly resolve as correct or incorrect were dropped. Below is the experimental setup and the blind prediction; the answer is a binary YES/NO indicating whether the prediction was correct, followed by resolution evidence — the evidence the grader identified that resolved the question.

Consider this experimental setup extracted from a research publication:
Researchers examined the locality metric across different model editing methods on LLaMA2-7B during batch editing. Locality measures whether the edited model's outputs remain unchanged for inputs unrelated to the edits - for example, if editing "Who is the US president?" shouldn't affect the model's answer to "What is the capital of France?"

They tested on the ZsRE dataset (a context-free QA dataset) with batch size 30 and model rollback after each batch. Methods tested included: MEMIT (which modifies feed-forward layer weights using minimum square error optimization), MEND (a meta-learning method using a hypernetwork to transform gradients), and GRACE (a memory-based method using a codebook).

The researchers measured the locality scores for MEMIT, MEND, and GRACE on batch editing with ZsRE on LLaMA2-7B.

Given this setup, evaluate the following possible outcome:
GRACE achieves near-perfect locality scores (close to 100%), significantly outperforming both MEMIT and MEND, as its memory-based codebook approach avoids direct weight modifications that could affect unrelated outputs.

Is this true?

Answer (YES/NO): NO